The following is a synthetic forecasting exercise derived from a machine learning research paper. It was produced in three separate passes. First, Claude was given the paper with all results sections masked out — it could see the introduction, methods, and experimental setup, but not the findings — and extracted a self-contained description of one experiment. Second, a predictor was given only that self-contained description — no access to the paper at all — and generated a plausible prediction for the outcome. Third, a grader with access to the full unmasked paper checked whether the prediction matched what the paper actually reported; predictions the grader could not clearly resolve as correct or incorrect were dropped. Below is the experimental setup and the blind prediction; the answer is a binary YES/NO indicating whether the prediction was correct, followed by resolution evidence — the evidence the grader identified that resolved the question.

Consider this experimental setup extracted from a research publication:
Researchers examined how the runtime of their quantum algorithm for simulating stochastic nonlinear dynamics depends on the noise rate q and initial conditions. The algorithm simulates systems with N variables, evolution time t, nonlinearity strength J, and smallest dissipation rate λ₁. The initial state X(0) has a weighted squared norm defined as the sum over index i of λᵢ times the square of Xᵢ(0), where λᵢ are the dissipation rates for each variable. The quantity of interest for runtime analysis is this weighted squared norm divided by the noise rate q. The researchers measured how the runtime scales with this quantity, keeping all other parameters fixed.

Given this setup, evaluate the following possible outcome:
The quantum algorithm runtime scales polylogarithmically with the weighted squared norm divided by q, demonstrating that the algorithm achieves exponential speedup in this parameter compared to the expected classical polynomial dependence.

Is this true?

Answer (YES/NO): NO